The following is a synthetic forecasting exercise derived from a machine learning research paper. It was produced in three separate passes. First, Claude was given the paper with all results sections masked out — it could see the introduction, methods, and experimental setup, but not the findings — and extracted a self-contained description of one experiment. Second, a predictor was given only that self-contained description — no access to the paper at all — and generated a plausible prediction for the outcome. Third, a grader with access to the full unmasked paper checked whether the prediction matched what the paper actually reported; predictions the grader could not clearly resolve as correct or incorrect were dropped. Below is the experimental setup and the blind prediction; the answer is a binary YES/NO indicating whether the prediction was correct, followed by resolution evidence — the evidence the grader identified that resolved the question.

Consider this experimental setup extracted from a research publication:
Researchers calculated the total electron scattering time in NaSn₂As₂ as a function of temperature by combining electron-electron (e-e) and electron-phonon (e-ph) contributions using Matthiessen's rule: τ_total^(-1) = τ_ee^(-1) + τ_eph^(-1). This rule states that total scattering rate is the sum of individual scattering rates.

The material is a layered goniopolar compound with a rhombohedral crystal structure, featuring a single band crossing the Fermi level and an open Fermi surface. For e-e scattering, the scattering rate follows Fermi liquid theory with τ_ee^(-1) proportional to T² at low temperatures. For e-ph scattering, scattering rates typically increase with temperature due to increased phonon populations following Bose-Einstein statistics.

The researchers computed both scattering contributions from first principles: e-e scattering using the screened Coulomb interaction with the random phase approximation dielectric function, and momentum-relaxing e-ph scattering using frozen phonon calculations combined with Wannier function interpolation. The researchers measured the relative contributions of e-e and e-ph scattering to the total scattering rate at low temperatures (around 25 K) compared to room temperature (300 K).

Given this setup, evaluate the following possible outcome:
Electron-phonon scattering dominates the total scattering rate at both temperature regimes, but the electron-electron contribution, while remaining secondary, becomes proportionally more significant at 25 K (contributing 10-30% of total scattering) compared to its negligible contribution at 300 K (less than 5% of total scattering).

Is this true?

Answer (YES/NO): NO